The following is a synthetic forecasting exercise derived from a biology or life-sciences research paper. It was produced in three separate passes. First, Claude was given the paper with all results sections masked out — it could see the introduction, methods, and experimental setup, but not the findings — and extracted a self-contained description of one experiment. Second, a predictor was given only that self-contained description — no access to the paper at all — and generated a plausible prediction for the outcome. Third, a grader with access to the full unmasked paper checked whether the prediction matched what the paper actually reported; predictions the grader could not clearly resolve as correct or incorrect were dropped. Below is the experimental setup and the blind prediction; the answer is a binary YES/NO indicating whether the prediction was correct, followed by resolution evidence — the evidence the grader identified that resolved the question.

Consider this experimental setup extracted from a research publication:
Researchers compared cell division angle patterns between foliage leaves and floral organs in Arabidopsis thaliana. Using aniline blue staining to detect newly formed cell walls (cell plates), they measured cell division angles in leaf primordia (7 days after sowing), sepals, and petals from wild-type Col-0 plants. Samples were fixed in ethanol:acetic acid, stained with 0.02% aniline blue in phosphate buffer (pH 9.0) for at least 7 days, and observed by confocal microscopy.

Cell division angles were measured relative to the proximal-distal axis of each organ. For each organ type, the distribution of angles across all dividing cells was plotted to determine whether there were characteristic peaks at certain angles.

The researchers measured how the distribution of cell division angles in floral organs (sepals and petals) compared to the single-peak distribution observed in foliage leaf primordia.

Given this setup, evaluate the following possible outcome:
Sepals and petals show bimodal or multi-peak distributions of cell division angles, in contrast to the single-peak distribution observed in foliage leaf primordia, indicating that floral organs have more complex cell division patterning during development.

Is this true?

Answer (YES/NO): YES